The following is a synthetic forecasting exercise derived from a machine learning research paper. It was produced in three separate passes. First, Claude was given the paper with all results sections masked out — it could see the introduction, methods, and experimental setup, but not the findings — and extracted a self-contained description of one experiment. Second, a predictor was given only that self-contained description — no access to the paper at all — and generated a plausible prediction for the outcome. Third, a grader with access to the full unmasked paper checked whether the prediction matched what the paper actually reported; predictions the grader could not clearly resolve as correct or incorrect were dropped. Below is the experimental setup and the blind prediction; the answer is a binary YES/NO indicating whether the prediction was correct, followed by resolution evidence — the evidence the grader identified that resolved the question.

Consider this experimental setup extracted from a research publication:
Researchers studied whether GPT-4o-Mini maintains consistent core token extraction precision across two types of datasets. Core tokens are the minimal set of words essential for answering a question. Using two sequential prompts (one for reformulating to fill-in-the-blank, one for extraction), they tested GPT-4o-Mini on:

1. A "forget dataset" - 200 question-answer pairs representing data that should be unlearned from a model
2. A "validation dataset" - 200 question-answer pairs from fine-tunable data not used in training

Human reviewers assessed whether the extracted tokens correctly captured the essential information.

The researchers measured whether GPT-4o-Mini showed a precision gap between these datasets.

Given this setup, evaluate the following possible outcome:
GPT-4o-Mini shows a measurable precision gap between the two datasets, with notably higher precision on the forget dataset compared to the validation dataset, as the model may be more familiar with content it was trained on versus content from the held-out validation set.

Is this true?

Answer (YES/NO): NO